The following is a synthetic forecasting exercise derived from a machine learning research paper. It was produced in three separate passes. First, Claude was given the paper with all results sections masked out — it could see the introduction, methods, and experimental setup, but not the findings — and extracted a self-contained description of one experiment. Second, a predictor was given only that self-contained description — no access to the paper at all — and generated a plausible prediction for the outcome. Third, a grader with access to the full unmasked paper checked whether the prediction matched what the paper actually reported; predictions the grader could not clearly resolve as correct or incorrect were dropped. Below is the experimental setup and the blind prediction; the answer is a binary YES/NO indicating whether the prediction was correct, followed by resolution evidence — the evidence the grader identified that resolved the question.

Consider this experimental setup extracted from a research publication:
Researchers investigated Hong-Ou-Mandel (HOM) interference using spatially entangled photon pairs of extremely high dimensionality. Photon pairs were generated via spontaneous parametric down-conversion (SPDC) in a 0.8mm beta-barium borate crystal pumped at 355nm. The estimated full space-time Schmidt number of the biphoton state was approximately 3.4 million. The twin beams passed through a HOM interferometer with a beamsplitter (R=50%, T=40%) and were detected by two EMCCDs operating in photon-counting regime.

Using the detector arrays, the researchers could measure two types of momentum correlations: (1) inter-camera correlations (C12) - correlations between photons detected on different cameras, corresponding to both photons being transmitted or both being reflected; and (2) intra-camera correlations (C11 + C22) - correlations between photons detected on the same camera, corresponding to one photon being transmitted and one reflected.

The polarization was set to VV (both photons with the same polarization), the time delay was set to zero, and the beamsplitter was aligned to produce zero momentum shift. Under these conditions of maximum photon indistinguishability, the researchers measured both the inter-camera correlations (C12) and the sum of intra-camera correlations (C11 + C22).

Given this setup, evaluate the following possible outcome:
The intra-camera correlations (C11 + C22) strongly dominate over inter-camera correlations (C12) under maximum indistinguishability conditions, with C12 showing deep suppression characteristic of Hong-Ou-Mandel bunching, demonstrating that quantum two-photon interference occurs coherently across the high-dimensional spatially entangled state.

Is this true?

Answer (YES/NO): NO